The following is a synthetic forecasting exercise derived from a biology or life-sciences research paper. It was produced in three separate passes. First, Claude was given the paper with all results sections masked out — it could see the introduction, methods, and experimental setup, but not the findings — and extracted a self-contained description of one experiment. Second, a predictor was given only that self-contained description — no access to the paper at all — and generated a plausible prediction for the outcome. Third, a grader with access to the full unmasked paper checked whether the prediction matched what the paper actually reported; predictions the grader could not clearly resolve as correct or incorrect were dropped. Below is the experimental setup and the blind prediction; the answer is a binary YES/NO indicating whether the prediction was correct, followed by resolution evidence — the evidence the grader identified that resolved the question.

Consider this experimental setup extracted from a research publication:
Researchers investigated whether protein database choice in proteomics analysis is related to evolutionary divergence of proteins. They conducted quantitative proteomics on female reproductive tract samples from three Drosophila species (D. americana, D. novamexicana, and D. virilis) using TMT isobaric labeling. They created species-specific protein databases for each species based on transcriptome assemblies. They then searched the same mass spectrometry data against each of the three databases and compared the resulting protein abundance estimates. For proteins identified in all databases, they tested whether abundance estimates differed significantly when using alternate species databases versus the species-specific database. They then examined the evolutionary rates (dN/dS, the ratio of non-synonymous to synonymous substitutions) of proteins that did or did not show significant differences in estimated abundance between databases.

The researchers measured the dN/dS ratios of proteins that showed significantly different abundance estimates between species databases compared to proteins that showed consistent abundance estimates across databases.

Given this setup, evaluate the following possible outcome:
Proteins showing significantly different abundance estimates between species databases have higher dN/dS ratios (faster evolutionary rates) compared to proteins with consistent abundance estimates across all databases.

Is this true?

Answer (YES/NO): YES